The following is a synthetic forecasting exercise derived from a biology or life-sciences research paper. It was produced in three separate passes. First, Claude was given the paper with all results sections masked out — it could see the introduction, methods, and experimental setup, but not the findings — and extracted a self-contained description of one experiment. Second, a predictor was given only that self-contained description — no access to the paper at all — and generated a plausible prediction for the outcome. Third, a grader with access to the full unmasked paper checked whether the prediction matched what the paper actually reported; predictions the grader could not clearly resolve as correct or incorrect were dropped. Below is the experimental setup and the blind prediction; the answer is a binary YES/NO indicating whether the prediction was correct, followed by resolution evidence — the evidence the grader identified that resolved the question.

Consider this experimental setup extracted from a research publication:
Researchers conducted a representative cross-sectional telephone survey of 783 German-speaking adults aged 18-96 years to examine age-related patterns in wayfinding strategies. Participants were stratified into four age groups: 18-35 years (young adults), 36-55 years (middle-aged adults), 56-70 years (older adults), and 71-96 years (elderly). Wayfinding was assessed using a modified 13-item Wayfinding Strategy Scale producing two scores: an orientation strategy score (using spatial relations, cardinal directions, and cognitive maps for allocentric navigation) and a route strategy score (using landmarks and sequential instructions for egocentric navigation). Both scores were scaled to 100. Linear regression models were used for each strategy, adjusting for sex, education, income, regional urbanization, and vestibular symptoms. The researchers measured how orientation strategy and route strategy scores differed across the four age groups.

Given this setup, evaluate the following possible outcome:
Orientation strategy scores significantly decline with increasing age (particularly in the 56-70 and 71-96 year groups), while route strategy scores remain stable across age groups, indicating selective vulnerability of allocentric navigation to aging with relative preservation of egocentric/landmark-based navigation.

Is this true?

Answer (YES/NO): NO